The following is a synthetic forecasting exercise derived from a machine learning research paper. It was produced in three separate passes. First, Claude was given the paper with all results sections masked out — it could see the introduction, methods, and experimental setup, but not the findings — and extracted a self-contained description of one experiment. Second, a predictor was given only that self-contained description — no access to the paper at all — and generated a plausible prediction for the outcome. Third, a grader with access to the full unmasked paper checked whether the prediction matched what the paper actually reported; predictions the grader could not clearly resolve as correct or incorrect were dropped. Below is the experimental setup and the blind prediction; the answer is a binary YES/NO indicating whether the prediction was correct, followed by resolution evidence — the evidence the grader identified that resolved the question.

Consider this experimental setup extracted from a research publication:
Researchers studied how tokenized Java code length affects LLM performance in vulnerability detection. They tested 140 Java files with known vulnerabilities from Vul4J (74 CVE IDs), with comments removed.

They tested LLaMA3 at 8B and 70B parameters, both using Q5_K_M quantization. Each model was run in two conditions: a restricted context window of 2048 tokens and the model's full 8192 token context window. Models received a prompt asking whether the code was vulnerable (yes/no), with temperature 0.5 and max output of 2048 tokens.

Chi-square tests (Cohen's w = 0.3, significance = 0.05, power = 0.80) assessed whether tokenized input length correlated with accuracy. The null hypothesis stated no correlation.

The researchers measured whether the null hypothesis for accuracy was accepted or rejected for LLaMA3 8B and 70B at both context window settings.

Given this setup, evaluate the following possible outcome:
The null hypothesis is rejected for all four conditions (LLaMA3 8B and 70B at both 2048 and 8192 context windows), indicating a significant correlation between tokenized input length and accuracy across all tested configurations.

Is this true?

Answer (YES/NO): NO